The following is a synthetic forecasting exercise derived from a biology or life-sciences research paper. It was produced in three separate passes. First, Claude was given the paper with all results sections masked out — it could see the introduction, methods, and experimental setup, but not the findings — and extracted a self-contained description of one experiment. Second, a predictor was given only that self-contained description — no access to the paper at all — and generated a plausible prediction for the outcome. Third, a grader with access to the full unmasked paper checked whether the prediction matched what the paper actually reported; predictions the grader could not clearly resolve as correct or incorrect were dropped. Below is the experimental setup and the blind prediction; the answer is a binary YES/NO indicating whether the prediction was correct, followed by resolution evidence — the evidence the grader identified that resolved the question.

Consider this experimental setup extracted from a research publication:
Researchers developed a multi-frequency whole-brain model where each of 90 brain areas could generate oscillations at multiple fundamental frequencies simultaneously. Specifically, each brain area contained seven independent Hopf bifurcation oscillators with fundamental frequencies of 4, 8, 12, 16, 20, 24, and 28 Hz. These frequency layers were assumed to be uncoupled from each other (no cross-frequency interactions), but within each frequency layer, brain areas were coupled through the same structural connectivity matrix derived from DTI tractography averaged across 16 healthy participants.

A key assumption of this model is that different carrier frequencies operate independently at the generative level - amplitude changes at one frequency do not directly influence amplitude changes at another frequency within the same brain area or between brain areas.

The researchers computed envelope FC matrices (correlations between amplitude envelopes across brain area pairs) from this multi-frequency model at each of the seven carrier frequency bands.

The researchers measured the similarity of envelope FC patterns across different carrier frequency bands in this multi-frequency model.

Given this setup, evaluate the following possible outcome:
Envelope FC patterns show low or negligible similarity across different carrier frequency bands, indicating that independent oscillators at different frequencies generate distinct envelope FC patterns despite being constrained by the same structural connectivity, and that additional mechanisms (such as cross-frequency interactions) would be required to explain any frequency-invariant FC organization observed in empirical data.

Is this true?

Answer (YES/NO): NO